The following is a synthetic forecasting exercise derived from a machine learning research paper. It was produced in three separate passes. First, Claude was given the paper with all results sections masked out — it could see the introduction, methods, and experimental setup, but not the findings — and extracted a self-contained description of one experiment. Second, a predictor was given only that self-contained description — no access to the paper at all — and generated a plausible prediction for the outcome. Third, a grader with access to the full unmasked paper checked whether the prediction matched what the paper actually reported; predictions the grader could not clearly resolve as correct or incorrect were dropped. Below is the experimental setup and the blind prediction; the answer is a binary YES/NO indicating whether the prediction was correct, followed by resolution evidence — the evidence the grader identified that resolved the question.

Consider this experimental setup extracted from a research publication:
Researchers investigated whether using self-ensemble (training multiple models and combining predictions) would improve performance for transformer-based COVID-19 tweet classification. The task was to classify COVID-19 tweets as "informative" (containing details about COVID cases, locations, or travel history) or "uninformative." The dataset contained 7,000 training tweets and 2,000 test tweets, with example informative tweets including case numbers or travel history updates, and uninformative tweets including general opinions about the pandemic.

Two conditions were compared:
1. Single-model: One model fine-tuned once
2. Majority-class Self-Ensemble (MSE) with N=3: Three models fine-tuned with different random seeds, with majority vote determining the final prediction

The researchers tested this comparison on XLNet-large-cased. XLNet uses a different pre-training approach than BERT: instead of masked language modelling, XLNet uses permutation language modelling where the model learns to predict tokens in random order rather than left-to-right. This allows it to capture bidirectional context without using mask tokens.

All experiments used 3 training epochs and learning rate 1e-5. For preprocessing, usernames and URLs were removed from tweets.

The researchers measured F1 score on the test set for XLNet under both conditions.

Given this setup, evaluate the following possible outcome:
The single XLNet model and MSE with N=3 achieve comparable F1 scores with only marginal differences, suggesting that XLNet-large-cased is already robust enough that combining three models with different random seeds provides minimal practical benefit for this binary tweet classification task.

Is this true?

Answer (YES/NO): YES